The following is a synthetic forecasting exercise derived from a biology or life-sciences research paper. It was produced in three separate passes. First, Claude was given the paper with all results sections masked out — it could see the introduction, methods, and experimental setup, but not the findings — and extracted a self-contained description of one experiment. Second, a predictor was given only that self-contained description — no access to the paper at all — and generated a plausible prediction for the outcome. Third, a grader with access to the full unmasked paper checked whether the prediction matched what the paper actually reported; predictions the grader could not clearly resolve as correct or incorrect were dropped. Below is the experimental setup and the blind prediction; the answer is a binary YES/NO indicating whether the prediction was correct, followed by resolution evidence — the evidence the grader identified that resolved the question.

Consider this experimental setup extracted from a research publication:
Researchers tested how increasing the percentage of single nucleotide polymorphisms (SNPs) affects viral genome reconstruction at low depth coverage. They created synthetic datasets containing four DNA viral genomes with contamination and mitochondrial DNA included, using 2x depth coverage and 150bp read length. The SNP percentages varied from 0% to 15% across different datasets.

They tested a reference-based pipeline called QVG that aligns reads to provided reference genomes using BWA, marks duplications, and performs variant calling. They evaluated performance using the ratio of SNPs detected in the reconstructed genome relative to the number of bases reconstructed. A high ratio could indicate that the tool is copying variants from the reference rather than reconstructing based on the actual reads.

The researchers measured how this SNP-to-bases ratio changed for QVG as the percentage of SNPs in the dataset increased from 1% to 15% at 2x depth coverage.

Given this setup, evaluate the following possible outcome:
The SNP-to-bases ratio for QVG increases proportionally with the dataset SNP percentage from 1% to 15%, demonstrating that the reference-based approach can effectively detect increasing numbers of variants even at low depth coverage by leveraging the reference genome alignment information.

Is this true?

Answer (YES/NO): NO